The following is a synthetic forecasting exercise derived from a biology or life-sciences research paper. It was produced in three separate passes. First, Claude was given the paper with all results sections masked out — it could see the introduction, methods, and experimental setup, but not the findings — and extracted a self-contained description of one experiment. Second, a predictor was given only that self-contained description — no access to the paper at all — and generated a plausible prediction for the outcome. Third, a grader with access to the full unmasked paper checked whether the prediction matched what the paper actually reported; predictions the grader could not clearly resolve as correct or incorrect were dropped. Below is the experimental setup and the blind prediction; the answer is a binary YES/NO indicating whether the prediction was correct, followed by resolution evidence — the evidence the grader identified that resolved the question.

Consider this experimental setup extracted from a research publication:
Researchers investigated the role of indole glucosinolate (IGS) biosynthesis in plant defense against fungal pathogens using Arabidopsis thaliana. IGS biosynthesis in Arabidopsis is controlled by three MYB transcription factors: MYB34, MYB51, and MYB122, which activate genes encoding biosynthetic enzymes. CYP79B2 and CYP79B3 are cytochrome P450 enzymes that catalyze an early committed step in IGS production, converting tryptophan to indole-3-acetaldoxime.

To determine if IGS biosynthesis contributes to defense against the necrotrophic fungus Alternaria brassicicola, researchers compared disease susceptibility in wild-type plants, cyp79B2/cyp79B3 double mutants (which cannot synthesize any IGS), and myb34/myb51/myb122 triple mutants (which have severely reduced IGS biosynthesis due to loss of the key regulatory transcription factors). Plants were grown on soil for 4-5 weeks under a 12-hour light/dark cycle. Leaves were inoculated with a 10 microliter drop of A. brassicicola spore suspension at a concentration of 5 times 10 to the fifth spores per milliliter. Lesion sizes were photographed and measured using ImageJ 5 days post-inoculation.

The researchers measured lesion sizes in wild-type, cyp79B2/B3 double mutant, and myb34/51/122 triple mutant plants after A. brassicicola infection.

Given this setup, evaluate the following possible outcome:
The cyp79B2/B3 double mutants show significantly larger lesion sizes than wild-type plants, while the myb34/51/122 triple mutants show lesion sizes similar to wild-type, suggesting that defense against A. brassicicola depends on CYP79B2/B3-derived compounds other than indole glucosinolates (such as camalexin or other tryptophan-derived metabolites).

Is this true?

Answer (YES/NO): NO